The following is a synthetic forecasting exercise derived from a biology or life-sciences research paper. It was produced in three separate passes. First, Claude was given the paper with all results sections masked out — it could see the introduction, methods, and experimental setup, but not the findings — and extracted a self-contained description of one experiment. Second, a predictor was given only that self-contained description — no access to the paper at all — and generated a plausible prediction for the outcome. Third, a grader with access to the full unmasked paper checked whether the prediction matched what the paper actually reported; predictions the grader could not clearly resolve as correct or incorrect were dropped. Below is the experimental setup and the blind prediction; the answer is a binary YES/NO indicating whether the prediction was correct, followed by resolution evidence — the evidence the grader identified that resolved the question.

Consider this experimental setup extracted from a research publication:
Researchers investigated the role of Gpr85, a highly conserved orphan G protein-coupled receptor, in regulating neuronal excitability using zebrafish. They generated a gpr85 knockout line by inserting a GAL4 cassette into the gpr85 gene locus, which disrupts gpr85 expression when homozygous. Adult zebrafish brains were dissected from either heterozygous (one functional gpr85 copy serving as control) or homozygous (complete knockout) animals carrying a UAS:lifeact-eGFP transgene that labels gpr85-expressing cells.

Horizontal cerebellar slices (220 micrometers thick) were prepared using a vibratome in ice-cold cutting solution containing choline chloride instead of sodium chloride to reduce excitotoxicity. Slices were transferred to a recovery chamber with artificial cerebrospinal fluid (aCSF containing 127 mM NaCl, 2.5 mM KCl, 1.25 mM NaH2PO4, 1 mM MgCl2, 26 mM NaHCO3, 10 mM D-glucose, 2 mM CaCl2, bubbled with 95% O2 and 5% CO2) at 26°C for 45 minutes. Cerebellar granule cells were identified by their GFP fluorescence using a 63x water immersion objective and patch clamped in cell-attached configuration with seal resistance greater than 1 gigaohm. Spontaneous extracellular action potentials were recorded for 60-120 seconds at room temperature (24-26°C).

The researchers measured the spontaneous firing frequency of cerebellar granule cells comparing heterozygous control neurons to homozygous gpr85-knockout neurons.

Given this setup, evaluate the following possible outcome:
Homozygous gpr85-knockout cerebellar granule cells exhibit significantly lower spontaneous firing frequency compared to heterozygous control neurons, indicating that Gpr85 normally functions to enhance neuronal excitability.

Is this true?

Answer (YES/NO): NO